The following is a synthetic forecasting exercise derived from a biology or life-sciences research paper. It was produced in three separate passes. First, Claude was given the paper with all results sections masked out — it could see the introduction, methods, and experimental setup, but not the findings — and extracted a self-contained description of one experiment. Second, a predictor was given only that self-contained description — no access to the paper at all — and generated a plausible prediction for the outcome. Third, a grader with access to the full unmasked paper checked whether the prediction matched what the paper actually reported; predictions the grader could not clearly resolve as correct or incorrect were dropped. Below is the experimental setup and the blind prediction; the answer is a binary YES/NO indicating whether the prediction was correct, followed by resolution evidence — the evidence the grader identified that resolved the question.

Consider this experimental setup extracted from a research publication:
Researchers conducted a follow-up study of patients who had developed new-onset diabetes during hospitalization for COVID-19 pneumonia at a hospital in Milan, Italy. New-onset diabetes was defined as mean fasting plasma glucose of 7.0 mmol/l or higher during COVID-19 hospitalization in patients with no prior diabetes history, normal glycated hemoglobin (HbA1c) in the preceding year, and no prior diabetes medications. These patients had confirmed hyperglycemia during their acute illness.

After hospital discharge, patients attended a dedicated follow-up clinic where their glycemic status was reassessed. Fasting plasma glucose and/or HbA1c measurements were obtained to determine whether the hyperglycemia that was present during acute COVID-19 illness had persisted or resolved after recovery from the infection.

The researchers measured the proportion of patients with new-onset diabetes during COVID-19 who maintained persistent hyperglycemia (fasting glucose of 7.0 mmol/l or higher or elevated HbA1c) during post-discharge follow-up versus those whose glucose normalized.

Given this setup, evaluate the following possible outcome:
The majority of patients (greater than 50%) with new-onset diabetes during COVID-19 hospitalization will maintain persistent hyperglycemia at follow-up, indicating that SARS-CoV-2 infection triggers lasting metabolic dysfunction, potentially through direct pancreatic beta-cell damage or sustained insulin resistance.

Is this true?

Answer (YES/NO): YES